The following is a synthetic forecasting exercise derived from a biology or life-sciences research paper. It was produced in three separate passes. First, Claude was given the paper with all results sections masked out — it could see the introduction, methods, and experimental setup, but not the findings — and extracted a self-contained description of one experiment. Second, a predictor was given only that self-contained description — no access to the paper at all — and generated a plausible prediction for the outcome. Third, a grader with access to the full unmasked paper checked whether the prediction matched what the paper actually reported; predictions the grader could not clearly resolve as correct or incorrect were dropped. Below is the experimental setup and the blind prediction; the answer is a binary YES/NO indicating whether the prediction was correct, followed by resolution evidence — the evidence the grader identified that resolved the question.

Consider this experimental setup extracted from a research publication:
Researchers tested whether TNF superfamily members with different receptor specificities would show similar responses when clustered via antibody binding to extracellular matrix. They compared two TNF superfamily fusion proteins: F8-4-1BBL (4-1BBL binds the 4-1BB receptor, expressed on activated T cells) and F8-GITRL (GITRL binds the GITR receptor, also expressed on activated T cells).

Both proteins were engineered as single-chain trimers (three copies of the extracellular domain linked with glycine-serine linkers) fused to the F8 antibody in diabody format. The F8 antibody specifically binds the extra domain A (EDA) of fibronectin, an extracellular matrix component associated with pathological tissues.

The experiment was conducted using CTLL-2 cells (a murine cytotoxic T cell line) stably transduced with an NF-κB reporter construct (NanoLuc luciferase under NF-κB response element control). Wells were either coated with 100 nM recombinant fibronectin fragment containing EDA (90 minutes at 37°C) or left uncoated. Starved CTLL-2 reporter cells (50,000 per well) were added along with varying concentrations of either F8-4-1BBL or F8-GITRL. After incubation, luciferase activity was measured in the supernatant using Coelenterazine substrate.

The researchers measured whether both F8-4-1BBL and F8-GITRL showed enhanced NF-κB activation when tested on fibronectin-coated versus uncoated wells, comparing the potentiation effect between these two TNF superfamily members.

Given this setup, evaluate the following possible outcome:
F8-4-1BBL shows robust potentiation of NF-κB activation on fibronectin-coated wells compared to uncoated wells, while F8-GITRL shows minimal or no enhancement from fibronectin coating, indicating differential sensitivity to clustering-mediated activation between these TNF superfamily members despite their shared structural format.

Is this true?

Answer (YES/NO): NO